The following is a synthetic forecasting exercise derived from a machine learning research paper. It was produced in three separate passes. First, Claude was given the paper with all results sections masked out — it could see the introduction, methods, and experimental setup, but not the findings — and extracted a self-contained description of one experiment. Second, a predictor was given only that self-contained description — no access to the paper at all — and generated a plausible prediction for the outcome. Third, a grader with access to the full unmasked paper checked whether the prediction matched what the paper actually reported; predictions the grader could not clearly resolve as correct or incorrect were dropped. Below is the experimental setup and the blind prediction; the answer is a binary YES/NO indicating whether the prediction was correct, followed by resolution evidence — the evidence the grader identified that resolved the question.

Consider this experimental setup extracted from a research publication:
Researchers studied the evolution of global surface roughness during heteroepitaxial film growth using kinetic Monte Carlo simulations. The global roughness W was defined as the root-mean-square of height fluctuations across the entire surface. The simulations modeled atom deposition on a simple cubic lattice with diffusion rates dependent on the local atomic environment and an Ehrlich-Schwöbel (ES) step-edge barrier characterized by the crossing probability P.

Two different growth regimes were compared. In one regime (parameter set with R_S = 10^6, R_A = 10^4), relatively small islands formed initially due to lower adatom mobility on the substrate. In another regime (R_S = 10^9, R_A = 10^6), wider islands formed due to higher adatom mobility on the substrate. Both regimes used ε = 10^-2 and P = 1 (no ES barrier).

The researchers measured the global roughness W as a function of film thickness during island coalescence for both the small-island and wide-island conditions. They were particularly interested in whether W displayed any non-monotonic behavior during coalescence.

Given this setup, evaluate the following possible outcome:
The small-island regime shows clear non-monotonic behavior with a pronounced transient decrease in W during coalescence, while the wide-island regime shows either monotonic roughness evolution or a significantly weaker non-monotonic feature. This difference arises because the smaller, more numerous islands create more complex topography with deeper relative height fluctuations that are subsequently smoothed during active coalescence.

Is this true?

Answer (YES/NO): NO